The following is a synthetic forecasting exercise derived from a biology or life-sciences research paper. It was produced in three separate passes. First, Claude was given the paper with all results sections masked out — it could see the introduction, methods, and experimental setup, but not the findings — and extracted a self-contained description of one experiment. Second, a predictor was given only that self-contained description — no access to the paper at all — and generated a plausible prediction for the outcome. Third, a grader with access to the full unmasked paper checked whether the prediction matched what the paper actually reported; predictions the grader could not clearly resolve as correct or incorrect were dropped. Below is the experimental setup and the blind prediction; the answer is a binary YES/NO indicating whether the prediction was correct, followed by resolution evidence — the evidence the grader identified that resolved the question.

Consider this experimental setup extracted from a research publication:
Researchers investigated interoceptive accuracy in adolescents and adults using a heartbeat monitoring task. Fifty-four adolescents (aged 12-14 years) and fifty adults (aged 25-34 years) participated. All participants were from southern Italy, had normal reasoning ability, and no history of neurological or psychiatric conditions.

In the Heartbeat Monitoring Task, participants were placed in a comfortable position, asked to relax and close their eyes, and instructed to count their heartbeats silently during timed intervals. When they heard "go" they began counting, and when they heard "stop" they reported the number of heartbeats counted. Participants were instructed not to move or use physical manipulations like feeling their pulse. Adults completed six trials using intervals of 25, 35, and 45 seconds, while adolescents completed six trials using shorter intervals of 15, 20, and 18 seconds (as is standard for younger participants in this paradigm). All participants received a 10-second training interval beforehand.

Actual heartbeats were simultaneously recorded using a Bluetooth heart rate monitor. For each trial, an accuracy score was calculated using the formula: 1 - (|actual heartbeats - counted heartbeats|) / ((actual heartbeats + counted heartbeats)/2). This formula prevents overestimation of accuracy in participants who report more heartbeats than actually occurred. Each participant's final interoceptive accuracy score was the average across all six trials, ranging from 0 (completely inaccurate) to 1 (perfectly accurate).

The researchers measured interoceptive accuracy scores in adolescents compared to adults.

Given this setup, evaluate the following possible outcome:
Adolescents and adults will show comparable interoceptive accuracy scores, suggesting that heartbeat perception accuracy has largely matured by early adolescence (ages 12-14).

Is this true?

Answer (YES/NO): YES